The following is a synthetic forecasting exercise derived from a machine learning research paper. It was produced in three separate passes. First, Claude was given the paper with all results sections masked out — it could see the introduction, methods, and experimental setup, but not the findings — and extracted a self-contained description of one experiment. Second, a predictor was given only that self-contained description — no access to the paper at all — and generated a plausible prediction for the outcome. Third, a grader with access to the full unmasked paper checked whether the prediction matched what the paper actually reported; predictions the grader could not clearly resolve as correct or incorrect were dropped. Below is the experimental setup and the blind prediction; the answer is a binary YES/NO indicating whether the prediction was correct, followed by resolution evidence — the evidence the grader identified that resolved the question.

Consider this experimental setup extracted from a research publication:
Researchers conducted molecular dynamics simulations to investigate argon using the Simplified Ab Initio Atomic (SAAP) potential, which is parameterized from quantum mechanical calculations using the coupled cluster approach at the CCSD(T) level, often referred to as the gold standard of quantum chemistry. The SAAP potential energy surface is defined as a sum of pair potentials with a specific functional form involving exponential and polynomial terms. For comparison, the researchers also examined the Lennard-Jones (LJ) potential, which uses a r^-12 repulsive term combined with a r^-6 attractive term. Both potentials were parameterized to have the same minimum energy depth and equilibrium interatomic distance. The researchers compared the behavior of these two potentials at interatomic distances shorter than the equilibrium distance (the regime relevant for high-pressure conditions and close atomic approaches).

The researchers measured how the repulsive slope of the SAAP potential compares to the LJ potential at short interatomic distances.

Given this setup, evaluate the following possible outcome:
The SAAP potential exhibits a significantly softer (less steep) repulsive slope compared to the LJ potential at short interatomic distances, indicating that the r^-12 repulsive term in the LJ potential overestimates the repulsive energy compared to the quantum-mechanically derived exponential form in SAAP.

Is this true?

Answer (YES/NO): YES